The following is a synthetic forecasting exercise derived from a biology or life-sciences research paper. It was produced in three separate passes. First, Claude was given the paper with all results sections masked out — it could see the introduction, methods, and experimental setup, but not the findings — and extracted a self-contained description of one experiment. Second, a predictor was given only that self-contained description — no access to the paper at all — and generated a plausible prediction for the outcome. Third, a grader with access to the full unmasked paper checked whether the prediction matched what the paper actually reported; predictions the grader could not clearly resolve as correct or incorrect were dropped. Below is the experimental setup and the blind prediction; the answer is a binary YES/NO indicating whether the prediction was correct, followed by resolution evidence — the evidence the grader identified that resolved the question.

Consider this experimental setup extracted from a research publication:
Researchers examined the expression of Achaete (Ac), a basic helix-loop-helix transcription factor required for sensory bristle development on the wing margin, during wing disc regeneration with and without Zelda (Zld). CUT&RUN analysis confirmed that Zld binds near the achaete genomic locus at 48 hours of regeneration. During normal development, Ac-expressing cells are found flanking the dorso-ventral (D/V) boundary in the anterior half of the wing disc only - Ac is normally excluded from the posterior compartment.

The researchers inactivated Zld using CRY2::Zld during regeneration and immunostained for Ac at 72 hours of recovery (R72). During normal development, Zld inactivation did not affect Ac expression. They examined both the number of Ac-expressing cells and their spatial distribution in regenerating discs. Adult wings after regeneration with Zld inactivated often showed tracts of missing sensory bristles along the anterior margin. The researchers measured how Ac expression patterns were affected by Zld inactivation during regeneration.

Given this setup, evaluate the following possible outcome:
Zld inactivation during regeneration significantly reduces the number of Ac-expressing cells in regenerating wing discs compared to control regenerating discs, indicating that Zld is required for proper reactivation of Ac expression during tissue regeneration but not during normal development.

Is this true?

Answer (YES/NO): YES